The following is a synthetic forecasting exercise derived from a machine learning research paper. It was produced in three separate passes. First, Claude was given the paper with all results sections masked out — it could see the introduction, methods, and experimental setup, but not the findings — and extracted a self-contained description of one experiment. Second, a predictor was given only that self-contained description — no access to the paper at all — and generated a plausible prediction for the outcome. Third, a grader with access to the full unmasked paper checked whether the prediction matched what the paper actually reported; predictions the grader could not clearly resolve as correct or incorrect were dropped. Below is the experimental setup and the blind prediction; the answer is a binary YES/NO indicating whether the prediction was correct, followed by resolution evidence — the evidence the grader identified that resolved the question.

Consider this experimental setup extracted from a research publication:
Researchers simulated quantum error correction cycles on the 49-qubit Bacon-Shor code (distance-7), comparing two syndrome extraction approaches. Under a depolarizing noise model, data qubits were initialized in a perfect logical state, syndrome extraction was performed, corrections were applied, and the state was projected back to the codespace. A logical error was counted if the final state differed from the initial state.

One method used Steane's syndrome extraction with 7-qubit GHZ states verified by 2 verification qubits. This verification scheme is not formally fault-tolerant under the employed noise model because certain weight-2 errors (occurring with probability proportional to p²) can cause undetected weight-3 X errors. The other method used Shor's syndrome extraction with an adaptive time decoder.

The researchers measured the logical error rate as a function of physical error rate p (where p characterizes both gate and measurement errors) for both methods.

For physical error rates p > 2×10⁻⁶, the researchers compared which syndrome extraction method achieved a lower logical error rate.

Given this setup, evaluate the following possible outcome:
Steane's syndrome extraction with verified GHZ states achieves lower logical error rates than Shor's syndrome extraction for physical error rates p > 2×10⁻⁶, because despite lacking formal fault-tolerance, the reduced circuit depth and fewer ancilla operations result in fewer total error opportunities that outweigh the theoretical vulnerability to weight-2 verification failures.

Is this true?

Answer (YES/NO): YES